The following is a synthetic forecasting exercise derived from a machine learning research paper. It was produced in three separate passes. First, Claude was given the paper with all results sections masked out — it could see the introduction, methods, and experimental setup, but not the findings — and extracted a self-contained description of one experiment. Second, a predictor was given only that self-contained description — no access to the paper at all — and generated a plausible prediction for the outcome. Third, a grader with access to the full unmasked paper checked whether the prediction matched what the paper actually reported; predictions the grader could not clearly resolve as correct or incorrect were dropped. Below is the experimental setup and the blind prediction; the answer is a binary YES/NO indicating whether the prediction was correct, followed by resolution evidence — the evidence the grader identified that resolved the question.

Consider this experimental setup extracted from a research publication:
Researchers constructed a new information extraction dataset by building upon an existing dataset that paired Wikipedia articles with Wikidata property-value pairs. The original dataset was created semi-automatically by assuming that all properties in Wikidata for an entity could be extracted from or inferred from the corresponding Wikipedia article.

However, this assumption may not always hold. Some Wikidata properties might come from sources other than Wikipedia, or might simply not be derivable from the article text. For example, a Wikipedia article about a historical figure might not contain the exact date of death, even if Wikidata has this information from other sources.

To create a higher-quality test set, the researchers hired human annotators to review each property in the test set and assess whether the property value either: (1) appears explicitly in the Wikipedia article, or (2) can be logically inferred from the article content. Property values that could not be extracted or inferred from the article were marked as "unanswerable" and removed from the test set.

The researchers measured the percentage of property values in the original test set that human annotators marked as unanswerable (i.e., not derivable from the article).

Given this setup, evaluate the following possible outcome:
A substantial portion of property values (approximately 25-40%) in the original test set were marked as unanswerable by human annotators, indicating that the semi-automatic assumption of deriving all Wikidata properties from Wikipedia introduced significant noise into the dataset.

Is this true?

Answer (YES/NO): YES